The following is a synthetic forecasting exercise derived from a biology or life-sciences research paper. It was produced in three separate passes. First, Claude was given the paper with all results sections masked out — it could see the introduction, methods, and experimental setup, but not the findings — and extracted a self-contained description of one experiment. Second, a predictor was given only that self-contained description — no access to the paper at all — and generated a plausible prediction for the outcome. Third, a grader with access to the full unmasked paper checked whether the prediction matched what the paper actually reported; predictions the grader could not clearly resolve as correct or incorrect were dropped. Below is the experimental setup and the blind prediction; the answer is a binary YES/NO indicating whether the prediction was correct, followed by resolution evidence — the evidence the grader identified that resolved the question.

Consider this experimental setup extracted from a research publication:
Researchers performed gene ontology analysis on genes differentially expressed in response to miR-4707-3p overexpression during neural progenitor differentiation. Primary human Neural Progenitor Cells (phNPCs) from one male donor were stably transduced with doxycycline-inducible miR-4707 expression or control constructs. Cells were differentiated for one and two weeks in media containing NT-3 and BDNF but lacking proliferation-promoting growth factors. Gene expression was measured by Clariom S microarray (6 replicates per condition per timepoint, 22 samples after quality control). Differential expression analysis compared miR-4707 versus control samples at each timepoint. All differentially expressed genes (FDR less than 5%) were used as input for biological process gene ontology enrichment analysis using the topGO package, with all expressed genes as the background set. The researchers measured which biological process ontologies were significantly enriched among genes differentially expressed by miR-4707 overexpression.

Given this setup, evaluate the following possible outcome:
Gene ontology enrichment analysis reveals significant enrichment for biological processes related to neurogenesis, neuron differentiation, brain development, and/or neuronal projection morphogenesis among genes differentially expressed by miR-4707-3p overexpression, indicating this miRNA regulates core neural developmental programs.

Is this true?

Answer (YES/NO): NO